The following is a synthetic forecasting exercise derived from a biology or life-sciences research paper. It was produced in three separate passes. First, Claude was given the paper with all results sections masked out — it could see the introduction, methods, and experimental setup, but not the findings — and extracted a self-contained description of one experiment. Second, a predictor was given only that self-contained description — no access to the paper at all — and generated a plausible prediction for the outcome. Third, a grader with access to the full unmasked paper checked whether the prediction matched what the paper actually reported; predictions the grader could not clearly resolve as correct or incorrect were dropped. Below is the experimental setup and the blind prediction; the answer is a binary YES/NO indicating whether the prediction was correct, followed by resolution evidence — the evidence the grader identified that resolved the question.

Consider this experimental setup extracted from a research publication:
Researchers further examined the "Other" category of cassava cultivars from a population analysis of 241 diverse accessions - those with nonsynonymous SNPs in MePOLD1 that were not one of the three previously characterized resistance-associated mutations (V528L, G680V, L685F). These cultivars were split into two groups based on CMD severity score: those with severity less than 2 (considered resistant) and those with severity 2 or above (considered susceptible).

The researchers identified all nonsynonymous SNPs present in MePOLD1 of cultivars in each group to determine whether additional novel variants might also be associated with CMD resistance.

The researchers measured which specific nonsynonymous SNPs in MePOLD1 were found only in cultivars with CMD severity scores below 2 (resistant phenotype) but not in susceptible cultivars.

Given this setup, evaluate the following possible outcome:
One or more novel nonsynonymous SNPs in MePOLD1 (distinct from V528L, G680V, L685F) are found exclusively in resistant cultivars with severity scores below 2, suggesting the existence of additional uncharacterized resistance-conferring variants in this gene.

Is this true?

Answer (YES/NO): YES